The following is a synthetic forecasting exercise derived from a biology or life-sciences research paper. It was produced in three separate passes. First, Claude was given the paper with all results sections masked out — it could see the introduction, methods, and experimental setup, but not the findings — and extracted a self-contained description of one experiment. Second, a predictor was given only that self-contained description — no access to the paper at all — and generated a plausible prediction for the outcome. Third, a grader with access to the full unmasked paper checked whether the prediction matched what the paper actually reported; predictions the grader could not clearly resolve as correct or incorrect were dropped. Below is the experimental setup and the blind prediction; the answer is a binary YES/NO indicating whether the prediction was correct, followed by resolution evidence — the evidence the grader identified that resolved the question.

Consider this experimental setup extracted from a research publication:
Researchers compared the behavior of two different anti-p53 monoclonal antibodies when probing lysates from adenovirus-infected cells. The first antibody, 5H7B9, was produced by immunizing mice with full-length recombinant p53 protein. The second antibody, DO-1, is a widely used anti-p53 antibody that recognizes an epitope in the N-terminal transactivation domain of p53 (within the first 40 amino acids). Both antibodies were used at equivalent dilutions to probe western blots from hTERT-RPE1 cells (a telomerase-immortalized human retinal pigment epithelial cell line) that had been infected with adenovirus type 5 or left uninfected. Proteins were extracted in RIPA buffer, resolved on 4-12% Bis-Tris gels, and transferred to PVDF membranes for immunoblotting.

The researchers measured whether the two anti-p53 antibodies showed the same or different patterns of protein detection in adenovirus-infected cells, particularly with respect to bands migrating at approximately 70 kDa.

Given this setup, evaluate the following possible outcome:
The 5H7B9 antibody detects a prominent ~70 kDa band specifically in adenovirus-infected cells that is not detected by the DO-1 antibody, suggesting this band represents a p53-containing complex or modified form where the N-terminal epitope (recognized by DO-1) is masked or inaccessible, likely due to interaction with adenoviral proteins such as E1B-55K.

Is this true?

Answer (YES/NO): NO